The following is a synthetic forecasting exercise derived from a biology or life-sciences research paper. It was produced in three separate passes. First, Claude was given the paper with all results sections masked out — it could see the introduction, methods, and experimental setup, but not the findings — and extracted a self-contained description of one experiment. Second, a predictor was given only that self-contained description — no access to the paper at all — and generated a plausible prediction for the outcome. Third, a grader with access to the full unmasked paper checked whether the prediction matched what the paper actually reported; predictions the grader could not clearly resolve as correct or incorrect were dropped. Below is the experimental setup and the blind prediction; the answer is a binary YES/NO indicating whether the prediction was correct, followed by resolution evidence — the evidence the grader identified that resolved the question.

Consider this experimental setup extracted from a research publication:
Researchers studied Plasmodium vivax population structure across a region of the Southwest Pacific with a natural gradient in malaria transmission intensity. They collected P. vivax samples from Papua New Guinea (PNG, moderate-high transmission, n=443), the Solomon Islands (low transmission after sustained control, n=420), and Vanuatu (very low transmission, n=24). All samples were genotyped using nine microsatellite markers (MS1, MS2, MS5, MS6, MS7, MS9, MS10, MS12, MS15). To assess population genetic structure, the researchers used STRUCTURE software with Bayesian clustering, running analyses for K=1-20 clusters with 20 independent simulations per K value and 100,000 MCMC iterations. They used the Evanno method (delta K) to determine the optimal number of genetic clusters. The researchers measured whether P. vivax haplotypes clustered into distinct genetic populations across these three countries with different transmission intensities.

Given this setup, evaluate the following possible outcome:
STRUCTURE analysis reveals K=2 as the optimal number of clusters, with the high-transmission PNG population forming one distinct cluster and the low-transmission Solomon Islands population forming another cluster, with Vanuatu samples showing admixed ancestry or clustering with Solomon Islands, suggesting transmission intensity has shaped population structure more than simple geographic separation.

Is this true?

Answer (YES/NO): NO